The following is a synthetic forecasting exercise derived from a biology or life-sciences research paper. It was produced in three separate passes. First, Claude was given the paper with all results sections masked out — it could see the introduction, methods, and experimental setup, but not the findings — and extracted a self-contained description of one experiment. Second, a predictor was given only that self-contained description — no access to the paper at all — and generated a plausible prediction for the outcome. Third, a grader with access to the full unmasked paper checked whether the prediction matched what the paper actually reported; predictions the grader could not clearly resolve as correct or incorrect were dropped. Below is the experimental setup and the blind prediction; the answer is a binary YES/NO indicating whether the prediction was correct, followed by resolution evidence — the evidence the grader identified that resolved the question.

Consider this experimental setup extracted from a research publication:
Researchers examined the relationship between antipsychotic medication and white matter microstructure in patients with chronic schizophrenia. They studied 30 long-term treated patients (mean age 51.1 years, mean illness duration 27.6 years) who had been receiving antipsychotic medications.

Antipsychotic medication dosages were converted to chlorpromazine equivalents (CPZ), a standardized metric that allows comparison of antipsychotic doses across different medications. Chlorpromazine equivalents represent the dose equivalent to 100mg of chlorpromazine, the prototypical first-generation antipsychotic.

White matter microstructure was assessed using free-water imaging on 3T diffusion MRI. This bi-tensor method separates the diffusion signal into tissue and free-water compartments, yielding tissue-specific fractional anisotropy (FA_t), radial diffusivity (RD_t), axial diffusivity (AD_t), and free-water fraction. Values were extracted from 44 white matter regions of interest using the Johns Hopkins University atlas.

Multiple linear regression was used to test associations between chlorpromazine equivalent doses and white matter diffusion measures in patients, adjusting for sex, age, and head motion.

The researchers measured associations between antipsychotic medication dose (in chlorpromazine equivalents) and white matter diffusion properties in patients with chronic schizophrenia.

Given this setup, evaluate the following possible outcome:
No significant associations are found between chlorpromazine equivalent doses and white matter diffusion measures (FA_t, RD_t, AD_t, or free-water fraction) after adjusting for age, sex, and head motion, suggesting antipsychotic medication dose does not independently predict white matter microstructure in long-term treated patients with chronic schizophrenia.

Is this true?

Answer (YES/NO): YES